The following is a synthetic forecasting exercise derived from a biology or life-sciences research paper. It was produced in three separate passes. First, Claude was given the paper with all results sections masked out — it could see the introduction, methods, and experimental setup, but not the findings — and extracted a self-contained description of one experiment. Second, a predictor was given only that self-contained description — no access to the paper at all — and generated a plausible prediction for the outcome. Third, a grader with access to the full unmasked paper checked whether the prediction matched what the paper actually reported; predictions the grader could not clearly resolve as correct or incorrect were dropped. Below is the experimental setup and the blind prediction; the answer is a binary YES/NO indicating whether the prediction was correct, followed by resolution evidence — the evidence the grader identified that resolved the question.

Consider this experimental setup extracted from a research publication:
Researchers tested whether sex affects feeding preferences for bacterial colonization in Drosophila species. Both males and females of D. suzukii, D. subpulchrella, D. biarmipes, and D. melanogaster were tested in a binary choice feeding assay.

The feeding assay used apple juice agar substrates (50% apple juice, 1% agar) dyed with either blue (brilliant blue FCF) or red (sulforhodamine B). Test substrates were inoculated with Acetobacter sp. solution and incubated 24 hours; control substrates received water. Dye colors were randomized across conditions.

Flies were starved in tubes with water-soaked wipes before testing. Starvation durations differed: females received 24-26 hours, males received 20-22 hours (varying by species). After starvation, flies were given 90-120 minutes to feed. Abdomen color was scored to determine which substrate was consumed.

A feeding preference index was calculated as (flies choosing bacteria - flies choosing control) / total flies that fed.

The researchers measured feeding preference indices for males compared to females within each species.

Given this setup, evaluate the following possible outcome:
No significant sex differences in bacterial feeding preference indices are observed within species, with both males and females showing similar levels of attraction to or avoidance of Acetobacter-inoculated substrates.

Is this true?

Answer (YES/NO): NO